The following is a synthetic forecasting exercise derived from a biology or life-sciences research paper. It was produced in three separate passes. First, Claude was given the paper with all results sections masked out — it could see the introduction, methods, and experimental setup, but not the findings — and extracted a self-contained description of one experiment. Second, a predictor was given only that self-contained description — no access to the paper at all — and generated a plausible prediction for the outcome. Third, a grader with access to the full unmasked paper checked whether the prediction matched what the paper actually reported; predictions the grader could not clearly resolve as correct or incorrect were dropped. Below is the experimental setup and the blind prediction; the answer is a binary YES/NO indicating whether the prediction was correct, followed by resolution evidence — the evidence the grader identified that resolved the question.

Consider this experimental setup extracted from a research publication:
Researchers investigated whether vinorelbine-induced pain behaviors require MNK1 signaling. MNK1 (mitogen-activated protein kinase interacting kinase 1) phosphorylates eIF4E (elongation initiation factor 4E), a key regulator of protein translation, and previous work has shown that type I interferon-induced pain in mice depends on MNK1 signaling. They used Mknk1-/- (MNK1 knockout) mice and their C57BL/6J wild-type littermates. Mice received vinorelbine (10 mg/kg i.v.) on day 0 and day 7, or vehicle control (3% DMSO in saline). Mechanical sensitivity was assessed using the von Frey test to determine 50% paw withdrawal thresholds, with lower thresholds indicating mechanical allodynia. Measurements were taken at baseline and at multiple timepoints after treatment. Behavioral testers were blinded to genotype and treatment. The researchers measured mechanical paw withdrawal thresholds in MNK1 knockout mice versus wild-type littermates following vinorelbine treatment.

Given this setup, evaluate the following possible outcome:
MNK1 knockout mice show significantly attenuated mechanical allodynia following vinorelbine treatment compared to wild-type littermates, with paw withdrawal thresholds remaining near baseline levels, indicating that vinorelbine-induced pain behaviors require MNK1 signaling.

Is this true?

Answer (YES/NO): NO